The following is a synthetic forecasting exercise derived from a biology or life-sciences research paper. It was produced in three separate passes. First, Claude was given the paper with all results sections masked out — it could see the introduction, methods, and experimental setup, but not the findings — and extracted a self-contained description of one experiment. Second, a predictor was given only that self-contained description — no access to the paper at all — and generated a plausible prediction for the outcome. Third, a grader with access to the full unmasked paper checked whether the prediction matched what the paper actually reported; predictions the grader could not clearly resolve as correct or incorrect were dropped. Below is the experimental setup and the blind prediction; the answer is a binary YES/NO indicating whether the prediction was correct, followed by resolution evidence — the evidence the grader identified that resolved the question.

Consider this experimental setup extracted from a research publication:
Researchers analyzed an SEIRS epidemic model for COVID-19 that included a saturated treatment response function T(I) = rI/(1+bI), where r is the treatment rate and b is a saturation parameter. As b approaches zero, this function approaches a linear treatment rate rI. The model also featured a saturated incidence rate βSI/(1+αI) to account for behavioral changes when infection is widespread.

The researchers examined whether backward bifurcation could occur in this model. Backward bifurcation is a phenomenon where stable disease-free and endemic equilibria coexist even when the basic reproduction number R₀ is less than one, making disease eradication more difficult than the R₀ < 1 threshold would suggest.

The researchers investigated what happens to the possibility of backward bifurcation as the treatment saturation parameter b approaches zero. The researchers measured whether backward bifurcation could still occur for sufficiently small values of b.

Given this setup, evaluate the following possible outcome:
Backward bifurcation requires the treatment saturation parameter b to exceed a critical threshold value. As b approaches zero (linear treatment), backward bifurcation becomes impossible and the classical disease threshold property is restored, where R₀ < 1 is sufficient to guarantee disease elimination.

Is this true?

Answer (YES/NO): YES